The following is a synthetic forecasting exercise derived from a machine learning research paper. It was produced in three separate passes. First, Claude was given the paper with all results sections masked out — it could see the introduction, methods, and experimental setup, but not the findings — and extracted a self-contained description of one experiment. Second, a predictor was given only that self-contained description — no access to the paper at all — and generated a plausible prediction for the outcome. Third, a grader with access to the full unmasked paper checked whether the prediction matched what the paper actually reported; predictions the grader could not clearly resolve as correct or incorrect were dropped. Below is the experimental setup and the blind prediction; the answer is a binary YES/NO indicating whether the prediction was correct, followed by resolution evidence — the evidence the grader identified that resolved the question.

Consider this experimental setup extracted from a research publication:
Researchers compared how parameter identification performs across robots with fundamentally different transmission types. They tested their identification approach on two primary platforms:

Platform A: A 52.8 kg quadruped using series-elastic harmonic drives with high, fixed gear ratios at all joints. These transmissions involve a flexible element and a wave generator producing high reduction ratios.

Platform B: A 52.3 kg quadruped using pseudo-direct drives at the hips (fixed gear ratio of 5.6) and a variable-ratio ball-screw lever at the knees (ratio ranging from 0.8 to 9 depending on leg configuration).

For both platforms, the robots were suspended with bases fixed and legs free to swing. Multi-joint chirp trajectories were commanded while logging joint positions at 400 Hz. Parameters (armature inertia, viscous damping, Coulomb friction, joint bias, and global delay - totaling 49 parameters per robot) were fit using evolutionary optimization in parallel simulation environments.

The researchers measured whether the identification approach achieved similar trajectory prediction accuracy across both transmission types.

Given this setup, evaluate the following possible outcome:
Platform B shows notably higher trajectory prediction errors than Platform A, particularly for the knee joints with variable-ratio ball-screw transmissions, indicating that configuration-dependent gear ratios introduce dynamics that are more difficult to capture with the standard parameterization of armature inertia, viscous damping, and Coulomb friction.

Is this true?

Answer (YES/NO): NO